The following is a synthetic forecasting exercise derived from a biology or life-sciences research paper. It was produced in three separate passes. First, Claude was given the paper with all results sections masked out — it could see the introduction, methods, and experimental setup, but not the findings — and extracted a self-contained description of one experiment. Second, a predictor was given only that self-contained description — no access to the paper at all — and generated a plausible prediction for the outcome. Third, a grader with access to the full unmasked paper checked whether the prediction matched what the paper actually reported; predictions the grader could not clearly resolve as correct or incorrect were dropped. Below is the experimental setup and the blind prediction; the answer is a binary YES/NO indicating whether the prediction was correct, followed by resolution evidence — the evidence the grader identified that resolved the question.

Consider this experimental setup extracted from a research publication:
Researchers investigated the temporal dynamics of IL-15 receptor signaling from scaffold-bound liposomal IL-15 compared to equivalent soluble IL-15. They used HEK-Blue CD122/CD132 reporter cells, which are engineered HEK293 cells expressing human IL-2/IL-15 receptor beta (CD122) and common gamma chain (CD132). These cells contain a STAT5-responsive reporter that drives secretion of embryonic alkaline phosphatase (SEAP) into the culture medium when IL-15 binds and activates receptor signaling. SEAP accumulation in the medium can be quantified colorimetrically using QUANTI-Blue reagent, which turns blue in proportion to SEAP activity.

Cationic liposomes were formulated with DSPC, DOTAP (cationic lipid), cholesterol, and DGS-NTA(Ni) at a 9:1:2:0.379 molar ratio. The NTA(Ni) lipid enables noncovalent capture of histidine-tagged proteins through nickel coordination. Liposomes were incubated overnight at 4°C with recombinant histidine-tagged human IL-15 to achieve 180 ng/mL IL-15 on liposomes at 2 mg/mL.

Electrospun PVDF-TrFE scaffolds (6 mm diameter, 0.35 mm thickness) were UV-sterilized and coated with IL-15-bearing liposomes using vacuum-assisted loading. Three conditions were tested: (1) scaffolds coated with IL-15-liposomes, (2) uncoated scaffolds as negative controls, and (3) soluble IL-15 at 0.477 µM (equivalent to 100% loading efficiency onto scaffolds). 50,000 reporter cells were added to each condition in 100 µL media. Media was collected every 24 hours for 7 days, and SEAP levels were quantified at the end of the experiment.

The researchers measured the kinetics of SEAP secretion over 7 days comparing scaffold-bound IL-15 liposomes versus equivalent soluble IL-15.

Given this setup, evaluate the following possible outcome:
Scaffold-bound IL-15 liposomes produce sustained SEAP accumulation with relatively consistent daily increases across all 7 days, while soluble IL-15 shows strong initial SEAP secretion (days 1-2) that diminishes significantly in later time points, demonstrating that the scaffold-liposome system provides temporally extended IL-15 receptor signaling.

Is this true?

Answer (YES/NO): NO